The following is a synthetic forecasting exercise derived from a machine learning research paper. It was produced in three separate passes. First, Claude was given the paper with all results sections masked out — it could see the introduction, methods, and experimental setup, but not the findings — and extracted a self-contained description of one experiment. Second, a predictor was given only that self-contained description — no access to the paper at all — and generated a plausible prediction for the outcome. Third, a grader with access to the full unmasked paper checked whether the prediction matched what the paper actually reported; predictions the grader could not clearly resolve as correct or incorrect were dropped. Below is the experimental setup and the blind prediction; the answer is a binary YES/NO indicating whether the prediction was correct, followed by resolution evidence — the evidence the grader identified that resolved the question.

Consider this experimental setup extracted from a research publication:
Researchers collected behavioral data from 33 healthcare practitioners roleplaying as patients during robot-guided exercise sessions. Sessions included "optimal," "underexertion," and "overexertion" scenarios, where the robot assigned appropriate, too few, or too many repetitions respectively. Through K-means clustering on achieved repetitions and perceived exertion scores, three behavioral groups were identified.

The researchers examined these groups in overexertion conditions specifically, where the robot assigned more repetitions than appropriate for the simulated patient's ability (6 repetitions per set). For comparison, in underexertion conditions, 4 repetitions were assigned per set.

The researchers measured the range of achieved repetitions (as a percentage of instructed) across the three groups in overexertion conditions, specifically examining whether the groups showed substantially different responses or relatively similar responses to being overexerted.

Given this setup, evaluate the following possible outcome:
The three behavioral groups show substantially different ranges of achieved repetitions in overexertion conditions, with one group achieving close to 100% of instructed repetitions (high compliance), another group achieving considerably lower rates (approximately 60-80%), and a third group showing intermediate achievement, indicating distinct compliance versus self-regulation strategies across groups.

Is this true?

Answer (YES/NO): NO